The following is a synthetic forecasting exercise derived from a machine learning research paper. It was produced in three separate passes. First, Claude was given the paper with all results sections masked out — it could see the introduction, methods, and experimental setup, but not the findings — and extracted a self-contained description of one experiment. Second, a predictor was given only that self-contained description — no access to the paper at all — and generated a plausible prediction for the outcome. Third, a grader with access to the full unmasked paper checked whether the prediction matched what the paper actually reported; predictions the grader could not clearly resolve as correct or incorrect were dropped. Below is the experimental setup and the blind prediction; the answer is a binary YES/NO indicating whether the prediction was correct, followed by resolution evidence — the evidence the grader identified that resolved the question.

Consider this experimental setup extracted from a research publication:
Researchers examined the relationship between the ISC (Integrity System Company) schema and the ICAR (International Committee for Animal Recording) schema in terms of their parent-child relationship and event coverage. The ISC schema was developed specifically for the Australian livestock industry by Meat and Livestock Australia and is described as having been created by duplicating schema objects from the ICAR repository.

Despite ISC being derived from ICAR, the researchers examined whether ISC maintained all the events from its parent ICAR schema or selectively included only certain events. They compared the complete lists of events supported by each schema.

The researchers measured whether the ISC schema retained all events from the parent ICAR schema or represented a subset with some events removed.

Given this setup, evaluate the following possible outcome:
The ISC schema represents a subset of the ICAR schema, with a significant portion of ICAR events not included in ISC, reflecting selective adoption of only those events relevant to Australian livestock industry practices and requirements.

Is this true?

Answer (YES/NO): NO